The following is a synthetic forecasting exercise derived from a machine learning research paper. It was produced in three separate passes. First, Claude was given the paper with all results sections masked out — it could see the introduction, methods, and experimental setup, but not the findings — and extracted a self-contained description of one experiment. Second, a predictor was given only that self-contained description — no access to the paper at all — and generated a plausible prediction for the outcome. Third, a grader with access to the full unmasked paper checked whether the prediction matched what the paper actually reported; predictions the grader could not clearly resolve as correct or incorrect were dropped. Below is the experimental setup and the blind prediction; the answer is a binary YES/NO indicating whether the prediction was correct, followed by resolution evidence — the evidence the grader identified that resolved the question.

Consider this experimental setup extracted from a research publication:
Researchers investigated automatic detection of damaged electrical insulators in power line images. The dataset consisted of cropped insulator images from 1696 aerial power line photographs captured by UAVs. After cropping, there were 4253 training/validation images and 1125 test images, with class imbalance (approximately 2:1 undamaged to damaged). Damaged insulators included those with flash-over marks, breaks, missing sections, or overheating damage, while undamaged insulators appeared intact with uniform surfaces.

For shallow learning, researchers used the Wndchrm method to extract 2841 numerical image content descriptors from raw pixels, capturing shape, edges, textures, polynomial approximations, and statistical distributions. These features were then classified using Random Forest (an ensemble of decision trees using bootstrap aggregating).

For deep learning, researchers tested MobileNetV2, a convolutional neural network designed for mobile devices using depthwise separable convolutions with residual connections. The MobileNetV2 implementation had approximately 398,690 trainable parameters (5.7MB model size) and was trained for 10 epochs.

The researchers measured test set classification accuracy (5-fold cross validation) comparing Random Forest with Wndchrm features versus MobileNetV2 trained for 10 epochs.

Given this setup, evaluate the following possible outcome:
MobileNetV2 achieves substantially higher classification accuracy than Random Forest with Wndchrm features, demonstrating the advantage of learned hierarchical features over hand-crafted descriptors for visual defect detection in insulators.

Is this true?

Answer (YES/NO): NO